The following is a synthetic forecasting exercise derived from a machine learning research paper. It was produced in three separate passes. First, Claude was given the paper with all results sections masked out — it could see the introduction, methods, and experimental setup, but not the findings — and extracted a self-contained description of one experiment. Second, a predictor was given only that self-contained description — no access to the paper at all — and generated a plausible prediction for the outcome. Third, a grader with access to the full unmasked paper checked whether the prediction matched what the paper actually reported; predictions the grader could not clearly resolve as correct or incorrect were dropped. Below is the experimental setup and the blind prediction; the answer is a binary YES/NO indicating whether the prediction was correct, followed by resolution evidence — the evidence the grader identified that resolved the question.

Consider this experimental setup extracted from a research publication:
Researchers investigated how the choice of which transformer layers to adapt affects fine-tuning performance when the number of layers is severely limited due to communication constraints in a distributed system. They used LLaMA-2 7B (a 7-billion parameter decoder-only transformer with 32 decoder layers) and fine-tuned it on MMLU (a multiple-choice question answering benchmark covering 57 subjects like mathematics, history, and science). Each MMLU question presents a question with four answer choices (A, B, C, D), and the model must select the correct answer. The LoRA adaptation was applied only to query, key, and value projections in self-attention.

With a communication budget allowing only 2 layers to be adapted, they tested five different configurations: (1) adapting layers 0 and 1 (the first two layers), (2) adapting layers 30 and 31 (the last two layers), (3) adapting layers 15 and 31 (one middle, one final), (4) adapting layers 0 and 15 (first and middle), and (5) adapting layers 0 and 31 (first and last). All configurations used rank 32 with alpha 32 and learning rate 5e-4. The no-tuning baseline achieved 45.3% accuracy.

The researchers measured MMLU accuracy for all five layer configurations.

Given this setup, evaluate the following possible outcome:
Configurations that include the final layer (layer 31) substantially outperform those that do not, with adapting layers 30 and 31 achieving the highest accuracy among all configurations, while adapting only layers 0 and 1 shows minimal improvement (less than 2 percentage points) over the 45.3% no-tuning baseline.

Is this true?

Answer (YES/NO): NO